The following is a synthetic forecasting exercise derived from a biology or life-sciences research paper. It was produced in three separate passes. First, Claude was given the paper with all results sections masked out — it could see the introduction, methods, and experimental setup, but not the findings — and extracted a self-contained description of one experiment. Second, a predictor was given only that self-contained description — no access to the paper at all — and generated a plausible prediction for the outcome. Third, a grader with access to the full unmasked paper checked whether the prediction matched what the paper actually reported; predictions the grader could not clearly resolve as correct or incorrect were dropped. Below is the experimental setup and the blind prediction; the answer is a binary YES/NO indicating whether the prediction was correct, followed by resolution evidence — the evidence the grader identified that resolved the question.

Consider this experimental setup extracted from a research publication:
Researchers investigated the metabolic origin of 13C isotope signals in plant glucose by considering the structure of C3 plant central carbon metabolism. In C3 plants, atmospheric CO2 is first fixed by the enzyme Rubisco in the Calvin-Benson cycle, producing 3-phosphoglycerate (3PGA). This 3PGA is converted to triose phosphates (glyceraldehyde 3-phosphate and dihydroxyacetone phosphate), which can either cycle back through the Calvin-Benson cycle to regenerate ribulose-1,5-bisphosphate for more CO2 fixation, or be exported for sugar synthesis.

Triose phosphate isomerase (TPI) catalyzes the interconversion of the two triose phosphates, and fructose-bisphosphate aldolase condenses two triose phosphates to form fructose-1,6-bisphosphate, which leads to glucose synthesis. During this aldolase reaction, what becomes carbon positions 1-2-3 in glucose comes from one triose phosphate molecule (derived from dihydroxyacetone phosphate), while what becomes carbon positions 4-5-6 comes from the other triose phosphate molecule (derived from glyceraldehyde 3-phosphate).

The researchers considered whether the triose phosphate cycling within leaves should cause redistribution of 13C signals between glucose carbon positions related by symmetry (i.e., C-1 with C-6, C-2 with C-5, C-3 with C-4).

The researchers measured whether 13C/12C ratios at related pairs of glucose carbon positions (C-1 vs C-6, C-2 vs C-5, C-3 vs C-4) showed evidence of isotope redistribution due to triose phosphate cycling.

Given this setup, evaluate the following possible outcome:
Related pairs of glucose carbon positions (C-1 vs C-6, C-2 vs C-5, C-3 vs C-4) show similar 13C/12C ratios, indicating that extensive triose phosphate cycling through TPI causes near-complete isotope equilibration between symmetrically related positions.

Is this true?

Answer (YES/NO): NO